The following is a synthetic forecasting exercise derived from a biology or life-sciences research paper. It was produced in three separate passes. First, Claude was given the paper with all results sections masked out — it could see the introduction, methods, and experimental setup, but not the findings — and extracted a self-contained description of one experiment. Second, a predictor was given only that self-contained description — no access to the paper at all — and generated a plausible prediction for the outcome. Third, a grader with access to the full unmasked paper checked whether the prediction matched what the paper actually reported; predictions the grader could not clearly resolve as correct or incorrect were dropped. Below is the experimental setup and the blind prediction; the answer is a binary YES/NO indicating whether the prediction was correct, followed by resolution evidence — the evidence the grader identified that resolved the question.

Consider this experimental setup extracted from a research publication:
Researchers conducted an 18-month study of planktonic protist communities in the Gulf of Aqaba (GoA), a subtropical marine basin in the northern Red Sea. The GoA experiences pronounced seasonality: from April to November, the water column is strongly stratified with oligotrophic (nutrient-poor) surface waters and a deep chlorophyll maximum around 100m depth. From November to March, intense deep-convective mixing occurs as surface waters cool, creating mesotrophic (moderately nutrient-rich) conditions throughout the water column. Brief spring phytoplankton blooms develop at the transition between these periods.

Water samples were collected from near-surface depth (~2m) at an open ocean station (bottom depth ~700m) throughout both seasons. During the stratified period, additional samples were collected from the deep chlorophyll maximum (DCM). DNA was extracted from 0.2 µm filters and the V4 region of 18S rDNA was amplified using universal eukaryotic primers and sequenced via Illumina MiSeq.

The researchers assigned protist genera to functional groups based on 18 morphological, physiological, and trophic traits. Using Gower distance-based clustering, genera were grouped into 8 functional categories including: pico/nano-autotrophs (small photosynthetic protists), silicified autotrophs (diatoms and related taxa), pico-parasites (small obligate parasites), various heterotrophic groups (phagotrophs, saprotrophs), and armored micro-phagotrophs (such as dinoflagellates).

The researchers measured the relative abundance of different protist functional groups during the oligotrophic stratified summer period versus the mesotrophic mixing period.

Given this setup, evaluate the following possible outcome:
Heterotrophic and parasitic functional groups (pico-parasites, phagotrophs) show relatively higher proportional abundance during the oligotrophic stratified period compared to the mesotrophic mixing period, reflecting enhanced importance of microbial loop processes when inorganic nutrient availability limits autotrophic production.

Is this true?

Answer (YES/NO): YES